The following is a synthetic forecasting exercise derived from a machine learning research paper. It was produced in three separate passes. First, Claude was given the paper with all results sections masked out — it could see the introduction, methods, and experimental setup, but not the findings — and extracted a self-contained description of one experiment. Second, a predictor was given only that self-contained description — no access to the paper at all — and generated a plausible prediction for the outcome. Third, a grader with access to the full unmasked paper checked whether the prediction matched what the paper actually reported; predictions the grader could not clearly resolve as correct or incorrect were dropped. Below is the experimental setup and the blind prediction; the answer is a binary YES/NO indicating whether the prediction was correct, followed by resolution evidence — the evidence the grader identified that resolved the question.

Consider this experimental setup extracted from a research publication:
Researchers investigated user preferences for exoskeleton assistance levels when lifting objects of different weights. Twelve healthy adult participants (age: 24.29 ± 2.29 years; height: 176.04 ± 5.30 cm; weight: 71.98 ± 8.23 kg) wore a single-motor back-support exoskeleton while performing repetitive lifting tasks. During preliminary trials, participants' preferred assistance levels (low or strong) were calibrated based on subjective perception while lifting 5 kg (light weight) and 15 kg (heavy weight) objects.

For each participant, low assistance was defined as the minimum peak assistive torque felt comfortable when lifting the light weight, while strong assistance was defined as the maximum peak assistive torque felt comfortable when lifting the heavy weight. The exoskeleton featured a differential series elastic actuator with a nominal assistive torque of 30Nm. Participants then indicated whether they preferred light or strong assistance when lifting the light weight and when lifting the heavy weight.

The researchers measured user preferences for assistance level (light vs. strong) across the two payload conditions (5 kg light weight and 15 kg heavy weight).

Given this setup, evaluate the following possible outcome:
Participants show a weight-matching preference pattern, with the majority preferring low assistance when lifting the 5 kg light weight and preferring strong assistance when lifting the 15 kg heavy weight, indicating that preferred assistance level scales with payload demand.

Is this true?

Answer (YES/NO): YES